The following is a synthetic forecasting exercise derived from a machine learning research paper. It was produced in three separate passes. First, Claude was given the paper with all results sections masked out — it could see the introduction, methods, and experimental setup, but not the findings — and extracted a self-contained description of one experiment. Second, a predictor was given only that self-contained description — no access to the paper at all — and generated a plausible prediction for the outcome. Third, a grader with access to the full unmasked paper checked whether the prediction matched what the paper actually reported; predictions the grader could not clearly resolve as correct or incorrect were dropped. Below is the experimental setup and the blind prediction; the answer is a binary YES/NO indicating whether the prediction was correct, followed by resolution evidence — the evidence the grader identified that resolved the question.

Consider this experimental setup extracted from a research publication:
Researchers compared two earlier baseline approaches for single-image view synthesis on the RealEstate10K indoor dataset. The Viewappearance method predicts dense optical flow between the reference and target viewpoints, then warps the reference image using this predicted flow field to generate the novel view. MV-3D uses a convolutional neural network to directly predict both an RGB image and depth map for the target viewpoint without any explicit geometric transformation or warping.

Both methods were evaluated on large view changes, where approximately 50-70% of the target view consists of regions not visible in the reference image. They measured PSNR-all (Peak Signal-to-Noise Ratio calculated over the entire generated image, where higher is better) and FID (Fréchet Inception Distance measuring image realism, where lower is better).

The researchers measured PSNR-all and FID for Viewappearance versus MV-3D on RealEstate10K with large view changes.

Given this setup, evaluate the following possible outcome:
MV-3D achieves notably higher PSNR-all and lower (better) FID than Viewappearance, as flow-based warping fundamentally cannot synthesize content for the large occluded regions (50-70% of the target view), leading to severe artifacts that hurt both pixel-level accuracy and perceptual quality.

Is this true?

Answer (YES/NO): NO